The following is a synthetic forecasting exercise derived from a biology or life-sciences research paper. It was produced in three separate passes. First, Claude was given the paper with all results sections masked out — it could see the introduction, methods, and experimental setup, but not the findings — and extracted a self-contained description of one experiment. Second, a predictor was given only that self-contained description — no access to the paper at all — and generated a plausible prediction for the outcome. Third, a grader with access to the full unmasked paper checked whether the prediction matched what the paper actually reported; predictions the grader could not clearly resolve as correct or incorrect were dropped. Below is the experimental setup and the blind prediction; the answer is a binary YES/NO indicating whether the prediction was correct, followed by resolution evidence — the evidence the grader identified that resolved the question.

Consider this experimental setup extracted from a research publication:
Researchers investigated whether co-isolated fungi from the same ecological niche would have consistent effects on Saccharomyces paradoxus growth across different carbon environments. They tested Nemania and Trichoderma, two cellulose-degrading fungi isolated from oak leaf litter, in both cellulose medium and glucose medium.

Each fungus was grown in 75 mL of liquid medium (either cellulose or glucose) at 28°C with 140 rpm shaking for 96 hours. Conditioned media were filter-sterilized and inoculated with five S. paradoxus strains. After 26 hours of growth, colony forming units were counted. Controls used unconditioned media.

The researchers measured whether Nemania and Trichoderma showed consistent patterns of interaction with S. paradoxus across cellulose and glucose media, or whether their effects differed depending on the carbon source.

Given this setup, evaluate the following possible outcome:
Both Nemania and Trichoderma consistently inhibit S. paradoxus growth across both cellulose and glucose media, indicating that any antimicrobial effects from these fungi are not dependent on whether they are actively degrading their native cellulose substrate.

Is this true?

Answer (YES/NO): NO